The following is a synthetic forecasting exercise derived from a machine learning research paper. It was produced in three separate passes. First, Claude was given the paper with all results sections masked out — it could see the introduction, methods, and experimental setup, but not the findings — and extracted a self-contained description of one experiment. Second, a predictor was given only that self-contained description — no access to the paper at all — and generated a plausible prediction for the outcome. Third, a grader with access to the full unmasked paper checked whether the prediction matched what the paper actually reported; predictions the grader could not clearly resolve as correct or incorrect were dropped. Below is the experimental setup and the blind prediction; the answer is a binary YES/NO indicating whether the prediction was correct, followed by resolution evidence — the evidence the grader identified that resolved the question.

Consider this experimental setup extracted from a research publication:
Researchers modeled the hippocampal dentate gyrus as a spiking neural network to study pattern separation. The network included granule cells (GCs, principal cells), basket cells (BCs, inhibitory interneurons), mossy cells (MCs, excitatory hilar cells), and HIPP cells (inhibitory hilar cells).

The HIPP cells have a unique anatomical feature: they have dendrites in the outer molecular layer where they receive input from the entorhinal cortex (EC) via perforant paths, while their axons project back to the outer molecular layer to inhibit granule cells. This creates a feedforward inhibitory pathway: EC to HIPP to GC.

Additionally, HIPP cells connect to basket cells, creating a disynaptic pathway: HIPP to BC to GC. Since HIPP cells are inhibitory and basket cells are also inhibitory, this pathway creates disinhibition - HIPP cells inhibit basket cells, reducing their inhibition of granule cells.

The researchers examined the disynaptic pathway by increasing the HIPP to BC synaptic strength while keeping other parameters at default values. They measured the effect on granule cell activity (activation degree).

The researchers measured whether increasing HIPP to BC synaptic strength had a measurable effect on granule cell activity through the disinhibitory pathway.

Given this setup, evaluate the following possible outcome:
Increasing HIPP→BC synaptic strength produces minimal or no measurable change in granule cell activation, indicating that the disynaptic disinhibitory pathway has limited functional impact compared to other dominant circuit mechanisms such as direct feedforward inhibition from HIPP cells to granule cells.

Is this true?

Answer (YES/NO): NO